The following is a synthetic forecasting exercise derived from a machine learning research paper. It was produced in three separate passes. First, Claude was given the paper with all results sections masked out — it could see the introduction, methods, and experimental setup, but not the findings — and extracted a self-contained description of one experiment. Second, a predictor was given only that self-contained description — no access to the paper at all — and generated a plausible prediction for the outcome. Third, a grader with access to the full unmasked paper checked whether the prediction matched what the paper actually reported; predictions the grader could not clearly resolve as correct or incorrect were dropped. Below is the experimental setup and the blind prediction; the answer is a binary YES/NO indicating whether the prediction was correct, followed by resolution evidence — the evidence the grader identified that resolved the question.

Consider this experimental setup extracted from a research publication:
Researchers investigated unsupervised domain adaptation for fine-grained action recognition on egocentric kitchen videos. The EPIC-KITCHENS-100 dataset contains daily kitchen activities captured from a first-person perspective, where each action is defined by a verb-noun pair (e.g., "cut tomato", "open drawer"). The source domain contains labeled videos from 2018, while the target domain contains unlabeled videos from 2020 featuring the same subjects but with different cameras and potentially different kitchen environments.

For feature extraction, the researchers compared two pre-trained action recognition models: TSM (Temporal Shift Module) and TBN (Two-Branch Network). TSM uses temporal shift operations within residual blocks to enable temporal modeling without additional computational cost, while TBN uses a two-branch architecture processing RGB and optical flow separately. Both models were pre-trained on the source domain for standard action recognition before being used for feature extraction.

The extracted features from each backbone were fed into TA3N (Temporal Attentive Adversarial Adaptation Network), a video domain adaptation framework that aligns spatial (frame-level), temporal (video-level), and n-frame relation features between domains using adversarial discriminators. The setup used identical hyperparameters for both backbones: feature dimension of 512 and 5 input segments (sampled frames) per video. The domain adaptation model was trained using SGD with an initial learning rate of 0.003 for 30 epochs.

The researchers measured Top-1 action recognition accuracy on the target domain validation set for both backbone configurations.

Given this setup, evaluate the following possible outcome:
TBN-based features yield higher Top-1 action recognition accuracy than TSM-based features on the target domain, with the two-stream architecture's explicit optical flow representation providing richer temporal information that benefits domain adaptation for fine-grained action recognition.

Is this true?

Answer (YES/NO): NO